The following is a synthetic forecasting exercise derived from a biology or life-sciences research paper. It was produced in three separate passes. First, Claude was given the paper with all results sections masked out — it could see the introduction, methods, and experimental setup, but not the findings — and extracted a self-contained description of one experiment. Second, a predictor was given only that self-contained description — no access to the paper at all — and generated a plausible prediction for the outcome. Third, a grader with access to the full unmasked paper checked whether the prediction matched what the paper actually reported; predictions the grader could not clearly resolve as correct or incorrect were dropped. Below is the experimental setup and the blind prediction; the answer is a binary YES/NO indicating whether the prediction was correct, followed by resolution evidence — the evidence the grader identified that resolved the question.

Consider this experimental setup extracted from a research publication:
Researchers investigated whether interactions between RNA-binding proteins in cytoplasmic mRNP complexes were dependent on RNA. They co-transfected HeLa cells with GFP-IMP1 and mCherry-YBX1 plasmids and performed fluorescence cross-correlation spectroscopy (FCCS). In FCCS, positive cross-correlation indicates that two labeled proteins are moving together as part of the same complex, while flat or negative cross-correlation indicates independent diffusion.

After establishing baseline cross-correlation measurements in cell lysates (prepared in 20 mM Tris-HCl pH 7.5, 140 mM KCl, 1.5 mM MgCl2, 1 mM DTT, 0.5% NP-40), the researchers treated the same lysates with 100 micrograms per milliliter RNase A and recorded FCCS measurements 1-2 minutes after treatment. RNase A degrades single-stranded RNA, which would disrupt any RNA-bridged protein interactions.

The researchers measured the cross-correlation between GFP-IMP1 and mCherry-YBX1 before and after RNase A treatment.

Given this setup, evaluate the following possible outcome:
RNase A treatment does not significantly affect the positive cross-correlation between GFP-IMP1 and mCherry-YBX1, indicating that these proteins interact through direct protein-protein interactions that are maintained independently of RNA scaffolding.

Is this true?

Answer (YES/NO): NO